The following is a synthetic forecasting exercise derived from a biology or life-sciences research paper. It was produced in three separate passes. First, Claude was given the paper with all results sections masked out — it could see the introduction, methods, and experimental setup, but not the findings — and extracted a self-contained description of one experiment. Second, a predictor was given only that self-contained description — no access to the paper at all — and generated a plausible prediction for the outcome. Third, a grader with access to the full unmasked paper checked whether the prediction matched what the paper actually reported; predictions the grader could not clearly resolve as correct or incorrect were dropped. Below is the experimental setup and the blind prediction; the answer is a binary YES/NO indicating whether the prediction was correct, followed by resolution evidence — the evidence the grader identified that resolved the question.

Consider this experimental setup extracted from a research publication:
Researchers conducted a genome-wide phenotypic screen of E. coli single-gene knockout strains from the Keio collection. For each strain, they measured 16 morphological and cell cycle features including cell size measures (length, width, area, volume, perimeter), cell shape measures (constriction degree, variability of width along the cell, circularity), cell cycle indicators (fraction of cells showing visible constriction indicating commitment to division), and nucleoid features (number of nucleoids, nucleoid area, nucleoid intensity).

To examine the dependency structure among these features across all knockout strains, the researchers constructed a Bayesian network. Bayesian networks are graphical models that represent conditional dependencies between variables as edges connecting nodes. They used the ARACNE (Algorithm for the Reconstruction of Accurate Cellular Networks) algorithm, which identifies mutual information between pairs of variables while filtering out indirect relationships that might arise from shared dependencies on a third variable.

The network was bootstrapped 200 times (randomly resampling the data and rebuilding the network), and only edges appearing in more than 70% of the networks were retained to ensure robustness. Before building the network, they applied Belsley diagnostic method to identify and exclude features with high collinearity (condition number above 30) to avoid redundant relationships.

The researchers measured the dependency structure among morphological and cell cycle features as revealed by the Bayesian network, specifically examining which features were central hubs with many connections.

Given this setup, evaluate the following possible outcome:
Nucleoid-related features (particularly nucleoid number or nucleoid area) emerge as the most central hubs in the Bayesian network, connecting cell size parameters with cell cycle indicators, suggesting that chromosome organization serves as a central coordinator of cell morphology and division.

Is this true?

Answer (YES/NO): YES